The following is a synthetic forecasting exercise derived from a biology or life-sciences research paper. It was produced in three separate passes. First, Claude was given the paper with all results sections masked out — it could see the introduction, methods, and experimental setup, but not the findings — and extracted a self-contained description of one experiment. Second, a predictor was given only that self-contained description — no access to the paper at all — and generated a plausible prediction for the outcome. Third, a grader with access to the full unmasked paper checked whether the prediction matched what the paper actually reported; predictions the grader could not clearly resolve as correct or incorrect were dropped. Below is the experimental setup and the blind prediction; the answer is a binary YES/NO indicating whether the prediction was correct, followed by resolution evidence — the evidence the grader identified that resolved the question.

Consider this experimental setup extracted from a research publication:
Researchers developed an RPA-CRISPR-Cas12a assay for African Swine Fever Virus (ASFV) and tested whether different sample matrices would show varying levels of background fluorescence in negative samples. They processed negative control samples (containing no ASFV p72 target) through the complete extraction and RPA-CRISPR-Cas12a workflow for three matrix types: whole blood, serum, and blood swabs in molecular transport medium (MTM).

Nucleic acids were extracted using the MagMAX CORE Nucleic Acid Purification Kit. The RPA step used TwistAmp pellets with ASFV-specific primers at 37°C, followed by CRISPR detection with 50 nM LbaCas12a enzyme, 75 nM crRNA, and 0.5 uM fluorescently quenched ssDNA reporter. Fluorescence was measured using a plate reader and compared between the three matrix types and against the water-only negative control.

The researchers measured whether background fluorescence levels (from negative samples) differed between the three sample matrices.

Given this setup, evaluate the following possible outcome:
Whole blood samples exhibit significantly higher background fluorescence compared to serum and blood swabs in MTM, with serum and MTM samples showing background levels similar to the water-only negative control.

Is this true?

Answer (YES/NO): NO